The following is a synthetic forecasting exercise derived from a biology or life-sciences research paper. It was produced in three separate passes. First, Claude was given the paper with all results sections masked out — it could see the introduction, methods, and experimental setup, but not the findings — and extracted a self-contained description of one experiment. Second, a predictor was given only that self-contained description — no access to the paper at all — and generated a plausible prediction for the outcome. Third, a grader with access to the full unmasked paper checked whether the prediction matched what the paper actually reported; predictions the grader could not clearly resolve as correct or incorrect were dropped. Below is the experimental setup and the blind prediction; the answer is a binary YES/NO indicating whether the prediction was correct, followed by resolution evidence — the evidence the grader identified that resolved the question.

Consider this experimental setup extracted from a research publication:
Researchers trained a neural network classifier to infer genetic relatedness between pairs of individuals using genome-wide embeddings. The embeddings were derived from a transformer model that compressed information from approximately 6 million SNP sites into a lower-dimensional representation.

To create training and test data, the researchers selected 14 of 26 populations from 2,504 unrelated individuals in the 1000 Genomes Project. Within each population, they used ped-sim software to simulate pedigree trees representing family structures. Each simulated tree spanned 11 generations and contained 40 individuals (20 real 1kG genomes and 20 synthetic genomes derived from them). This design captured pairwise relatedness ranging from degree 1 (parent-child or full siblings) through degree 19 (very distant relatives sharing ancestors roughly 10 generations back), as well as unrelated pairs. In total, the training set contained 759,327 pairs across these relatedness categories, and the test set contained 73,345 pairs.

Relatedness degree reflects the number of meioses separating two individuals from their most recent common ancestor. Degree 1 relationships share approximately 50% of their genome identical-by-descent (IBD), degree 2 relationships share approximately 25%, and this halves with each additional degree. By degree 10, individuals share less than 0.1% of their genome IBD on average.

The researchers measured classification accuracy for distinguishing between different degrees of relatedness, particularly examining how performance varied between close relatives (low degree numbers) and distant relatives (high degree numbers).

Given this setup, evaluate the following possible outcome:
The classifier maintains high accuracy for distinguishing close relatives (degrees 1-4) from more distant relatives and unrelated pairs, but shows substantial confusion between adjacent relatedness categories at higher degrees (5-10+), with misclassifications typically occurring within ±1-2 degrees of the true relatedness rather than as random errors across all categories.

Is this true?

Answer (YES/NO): NO